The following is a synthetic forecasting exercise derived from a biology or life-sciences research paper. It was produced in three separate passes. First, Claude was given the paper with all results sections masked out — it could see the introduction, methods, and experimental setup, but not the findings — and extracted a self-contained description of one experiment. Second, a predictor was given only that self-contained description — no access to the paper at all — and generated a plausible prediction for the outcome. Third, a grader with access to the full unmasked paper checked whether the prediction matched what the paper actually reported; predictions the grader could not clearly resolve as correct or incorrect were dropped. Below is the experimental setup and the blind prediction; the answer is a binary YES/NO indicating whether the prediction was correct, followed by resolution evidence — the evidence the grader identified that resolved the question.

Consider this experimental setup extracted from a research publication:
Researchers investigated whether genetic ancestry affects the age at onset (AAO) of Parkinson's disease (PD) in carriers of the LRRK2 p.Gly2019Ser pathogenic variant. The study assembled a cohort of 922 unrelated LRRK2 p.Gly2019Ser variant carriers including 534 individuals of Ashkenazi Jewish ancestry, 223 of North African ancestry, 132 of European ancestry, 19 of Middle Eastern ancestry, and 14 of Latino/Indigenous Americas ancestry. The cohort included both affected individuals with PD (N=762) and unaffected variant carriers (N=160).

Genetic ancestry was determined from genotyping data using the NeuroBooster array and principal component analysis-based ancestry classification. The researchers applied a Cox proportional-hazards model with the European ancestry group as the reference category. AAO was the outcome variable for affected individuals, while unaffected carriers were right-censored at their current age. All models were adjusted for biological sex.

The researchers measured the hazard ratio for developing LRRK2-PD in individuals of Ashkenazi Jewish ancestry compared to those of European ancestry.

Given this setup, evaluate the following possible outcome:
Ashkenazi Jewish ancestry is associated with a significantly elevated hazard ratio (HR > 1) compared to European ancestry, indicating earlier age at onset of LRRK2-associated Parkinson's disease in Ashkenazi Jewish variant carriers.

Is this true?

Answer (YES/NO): NO